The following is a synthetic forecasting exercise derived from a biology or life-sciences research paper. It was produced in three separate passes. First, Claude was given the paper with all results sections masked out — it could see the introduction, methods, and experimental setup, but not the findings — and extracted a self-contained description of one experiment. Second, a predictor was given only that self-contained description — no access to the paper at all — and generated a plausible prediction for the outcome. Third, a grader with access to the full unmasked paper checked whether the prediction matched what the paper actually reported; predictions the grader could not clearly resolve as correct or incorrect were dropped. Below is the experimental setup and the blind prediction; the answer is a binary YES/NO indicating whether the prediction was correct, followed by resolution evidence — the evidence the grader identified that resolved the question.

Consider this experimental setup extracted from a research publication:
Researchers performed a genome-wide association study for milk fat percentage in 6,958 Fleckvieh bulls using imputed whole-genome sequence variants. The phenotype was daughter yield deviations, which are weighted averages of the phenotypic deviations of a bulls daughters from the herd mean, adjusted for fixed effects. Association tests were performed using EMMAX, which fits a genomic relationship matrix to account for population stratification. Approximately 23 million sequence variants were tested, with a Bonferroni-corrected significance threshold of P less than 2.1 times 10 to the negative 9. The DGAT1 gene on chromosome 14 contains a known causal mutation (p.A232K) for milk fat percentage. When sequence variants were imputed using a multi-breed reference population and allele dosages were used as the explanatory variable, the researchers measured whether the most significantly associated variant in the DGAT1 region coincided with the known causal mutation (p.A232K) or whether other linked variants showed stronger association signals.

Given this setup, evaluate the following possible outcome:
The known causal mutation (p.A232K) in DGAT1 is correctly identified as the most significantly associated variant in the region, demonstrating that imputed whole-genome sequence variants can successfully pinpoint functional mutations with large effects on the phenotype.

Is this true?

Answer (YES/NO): NO